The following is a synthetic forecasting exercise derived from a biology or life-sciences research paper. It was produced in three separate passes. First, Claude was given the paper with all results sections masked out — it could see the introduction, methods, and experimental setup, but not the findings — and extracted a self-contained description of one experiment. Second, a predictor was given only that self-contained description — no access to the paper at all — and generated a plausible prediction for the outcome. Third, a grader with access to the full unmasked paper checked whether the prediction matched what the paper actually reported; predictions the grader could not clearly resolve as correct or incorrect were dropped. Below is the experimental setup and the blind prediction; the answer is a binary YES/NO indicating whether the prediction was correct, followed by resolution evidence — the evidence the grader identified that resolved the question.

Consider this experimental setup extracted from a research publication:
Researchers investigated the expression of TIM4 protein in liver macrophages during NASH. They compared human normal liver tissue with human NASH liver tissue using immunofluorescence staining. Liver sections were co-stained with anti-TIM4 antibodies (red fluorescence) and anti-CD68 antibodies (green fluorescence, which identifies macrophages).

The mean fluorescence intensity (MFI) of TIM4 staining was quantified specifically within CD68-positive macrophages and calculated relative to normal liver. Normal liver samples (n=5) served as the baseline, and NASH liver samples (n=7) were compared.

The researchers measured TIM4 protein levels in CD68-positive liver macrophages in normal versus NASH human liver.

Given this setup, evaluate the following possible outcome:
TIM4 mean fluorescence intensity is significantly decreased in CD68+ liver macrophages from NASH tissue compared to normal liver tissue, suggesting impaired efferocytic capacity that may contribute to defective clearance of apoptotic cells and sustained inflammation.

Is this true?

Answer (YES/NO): YES